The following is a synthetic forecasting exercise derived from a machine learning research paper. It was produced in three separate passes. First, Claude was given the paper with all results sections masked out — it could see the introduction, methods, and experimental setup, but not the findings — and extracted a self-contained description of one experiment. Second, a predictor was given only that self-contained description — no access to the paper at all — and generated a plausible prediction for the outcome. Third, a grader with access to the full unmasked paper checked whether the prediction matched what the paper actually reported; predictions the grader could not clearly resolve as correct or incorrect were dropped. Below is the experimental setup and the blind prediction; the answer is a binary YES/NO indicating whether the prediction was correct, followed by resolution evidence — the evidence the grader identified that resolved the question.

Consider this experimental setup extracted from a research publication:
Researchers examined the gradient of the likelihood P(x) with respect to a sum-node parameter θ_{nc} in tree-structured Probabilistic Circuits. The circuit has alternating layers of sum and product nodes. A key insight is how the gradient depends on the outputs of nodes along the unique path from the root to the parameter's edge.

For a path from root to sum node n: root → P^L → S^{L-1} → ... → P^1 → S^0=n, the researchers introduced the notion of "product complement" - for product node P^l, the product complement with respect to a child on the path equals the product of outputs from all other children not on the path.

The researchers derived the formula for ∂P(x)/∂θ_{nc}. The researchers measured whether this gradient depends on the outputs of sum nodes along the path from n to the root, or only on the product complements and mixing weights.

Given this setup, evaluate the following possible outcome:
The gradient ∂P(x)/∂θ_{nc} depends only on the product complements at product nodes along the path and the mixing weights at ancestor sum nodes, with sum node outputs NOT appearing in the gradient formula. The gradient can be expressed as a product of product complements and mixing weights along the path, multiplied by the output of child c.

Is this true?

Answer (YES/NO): YES